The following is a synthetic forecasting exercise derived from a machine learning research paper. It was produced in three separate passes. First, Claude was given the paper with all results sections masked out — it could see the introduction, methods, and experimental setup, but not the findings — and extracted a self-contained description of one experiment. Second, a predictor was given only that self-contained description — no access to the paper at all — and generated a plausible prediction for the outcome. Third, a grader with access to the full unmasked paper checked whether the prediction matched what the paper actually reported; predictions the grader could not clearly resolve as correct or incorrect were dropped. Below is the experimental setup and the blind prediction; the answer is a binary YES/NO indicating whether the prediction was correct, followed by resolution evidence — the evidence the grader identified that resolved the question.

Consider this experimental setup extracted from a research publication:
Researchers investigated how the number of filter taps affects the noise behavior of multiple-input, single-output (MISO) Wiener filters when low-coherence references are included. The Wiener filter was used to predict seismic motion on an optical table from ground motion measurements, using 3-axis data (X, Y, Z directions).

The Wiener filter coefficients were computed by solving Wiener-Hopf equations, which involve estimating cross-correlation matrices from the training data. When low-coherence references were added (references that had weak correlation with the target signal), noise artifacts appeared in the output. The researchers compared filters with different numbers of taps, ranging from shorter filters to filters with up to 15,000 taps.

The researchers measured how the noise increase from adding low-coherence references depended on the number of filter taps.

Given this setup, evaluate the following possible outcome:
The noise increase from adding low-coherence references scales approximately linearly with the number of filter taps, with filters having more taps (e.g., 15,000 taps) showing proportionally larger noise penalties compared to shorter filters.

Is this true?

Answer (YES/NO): NO